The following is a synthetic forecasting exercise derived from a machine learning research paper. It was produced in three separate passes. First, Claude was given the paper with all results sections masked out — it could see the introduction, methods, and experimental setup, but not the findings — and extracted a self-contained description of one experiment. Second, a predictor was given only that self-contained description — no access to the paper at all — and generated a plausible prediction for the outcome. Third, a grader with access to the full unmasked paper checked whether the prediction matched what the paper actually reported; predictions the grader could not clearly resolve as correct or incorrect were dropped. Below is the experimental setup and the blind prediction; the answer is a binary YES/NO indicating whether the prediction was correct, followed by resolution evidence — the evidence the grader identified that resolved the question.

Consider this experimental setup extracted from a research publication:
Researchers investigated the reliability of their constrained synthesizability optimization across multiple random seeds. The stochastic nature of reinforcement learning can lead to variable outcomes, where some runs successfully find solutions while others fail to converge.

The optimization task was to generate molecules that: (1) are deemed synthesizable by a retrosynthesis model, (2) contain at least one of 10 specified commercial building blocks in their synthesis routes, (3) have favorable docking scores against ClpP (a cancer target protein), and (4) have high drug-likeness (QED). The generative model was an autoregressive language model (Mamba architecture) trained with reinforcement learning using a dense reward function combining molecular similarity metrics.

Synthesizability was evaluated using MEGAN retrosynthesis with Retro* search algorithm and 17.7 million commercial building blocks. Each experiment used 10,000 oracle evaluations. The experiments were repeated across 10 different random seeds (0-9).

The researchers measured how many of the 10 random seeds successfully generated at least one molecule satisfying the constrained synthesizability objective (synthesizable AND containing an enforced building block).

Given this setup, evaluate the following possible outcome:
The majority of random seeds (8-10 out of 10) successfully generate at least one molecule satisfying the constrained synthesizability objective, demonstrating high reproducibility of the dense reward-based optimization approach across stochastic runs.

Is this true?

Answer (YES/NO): NO